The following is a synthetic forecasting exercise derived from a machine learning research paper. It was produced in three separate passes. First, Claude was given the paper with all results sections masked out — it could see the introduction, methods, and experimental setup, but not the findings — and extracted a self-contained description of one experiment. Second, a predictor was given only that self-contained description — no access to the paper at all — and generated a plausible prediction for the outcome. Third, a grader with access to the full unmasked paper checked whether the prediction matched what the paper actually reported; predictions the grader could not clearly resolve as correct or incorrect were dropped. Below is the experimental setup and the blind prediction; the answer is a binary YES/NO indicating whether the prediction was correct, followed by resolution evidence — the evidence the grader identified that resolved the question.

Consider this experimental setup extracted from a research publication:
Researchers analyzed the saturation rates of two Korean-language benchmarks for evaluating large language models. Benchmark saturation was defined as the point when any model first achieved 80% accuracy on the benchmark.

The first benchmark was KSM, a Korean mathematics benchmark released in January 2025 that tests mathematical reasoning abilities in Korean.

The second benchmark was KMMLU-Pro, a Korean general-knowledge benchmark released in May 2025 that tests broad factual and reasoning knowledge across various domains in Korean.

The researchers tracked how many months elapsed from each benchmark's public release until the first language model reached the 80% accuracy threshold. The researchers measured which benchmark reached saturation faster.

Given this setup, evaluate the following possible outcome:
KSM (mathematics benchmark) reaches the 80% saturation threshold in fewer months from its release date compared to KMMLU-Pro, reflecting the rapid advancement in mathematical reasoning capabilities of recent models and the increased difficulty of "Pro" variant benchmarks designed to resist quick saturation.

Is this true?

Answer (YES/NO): NO